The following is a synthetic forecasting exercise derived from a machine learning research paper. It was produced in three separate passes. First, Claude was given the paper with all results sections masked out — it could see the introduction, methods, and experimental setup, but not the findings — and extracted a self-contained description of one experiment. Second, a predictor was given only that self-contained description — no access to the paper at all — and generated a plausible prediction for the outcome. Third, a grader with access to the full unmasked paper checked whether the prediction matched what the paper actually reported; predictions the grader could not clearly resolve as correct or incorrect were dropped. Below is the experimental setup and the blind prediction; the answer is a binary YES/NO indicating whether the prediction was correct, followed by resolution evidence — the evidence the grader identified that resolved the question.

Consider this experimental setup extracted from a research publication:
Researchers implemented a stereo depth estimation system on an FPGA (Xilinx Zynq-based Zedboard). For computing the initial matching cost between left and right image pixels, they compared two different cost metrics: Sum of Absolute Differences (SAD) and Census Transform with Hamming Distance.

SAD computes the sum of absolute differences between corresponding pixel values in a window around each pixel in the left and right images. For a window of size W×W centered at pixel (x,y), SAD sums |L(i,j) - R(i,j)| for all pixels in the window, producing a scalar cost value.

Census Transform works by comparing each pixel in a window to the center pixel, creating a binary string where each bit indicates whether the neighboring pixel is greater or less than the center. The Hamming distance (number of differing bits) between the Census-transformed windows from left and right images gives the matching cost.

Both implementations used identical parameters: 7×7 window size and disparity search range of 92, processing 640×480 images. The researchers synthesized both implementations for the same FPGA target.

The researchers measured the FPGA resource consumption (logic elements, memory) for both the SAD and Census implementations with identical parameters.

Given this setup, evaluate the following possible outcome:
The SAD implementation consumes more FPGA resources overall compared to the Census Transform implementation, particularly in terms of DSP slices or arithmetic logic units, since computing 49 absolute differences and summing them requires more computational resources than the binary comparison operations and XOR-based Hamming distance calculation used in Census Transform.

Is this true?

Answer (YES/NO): YES